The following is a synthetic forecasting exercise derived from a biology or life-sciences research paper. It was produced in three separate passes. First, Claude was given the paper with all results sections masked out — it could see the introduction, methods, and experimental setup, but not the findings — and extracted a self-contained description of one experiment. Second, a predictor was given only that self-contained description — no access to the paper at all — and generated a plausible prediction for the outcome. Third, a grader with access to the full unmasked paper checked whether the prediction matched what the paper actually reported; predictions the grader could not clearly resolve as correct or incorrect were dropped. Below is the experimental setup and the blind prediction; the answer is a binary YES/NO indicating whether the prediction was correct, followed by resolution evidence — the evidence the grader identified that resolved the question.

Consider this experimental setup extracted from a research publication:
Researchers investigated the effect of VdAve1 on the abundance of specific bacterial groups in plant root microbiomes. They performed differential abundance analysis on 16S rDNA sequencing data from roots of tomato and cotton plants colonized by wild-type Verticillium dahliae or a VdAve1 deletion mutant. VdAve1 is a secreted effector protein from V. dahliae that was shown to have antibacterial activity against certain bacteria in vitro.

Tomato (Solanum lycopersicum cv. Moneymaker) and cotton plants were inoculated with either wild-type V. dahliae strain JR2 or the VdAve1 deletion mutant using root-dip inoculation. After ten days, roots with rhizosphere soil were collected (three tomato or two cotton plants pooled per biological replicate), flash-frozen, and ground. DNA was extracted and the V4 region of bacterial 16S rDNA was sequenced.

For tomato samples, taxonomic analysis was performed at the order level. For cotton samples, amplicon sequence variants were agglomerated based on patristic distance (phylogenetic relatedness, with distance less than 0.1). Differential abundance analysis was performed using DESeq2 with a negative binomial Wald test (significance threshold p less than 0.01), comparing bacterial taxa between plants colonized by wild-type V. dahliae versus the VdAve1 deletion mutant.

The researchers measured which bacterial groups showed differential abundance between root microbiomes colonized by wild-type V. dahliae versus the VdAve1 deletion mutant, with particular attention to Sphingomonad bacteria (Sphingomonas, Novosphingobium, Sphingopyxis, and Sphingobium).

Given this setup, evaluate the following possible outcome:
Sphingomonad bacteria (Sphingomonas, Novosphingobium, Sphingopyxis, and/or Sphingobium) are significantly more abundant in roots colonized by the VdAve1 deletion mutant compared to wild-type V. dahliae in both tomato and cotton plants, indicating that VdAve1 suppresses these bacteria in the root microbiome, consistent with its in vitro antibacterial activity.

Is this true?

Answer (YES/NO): YES